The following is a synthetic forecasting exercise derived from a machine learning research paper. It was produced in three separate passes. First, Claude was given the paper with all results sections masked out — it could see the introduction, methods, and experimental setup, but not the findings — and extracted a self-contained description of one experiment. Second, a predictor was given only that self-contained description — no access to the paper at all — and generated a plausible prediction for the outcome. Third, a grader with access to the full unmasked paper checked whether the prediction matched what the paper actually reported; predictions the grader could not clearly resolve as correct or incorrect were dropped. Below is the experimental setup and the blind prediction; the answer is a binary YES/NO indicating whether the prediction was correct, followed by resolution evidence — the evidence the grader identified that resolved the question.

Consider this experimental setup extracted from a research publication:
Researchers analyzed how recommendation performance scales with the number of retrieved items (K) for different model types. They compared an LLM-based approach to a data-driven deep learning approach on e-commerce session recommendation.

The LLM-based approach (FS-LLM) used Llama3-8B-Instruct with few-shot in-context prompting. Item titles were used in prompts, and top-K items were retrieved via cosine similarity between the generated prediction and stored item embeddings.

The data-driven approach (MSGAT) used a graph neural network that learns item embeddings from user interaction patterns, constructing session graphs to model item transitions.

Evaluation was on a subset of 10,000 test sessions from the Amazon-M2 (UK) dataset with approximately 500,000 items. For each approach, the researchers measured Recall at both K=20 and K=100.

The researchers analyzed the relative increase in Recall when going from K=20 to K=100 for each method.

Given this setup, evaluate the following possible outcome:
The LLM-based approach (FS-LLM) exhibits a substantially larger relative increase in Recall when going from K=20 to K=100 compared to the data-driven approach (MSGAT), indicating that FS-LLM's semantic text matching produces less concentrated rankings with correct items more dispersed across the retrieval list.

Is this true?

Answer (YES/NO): YES